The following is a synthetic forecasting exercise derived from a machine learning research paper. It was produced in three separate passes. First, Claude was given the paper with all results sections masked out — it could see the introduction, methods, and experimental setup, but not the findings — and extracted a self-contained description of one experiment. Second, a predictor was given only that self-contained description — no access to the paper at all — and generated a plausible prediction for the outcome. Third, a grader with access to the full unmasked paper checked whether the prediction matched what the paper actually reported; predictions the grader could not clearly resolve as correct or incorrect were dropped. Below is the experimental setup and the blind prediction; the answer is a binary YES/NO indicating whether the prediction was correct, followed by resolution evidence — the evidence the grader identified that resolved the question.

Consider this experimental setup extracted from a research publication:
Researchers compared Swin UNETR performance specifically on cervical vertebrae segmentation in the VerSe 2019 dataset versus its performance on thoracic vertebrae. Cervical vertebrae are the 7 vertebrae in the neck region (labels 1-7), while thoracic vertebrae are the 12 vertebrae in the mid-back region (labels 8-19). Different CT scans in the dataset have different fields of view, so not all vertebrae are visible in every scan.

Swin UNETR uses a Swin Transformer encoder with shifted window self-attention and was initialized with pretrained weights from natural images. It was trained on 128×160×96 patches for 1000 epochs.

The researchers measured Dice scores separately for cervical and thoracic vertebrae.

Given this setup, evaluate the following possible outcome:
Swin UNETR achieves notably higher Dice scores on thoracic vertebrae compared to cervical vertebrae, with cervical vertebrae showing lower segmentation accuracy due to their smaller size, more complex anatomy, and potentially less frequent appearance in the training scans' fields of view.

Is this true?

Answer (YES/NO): NO